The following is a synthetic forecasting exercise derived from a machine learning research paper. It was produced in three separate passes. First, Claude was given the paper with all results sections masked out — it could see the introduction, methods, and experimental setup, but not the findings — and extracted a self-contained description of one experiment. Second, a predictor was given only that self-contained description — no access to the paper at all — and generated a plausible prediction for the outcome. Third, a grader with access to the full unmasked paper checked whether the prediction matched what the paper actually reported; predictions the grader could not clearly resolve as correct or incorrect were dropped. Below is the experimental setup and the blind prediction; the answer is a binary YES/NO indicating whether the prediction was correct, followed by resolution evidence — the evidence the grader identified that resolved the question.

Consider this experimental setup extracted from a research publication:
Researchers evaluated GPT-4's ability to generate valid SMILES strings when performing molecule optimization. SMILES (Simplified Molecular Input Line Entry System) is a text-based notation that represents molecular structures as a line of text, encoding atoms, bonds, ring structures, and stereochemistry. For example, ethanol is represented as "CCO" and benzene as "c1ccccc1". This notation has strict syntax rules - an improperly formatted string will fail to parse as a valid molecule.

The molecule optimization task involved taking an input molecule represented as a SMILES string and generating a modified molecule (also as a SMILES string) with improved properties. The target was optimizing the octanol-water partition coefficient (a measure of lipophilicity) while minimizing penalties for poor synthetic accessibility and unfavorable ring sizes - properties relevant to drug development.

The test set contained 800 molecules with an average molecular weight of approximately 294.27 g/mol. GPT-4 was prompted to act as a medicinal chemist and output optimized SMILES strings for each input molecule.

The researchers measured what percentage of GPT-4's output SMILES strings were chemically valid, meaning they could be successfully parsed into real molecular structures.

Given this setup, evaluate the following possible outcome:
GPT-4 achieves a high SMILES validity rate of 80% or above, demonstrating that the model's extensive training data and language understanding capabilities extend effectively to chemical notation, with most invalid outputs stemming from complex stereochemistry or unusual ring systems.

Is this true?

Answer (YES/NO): YES